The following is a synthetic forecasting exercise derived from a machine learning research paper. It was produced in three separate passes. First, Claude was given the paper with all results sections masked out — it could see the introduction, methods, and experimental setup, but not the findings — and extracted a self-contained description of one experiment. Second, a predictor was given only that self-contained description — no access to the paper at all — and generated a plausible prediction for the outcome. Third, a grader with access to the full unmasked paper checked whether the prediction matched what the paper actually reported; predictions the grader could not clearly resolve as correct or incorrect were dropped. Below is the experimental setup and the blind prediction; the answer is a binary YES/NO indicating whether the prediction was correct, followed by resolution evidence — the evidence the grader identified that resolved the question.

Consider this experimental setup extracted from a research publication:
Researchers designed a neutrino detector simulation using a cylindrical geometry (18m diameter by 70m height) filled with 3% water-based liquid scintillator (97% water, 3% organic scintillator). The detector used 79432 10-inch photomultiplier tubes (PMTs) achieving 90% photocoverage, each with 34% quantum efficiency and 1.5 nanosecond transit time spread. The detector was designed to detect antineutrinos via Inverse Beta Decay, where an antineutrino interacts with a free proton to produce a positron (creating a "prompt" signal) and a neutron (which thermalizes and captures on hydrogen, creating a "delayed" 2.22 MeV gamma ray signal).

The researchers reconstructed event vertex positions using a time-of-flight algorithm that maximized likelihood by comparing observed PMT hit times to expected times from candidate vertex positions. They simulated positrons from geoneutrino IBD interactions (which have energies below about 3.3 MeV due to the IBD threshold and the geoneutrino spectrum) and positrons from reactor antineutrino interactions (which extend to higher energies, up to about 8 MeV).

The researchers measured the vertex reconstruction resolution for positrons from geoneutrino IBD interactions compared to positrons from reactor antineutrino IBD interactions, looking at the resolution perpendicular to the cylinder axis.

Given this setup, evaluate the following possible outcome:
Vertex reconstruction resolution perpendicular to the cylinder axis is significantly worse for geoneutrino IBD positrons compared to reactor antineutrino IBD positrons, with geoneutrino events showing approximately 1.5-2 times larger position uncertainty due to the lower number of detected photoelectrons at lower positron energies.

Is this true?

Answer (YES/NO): YES